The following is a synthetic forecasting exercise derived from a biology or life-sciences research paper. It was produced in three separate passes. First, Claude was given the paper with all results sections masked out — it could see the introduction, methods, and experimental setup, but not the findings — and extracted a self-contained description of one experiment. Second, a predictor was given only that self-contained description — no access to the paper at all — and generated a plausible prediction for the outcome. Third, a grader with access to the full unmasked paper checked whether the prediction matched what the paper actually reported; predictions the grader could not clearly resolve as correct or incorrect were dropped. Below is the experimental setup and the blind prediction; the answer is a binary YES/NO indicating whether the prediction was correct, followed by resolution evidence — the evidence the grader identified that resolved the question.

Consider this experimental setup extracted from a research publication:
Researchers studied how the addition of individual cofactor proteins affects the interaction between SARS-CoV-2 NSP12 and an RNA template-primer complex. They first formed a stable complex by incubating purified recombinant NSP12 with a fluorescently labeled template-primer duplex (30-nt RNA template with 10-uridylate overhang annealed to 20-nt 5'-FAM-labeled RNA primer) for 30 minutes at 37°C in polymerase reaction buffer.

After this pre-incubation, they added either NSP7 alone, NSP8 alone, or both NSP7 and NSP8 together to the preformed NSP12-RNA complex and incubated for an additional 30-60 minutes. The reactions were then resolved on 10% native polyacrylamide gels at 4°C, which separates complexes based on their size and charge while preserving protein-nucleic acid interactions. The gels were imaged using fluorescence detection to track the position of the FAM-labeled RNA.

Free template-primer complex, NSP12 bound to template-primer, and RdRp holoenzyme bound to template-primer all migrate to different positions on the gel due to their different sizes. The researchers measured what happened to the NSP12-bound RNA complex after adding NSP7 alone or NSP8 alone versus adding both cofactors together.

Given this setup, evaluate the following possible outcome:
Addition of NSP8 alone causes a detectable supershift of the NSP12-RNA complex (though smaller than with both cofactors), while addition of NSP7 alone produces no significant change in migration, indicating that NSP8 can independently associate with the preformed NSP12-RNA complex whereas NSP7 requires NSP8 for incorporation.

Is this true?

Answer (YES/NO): NO